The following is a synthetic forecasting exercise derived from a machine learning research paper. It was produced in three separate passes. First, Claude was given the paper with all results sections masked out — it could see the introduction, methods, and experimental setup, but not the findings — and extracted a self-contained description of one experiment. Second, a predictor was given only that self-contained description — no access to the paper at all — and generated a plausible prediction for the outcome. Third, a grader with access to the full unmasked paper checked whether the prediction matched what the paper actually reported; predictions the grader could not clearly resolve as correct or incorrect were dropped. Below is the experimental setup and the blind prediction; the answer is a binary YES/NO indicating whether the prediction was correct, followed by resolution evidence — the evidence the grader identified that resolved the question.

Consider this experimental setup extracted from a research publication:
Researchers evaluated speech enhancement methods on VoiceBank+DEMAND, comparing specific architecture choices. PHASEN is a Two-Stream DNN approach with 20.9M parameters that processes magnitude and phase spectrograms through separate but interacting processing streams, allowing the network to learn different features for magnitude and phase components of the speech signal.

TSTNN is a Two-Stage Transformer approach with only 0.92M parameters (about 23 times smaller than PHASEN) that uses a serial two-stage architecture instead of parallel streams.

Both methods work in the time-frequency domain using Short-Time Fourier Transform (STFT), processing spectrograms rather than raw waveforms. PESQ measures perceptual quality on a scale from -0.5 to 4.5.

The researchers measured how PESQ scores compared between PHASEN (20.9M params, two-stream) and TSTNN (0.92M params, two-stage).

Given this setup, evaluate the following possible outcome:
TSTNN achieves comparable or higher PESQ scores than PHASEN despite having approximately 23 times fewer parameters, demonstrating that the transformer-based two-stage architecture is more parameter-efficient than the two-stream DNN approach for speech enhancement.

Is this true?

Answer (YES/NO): YES